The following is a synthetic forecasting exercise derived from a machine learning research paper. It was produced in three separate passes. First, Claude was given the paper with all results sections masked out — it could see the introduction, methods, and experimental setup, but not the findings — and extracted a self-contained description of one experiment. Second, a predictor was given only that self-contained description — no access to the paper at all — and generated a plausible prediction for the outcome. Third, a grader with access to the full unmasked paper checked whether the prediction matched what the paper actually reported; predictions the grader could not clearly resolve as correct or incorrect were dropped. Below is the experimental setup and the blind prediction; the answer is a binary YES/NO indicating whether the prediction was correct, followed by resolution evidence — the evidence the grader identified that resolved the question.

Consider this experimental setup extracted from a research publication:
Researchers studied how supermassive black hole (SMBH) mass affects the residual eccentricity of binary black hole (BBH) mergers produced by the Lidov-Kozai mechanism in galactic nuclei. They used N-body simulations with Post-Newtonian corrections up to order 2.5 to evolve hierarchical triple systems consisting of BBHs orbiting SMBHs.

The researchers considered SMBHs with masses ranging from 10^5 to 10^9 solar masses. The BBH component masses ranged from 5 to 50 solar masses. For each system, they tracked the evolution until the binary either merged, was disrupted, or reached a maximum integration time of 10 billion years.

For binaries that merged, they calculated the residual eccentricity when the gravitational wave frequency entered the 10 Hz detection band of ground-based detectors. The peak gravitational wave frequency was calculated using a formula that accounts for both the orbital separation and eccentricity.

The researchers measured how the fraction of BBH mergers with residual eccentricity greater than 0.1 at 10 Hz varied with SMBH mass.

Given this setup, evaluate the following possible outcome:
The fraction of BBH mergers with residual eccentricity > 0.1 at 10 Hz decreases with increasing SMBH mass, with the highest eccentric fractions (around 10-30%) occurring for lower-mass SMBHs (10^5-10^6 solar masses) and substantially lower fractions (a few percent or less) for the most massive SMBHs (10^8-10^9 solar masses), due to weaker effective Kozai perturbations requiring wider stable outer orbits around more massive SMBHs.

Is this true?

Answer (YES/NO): NO